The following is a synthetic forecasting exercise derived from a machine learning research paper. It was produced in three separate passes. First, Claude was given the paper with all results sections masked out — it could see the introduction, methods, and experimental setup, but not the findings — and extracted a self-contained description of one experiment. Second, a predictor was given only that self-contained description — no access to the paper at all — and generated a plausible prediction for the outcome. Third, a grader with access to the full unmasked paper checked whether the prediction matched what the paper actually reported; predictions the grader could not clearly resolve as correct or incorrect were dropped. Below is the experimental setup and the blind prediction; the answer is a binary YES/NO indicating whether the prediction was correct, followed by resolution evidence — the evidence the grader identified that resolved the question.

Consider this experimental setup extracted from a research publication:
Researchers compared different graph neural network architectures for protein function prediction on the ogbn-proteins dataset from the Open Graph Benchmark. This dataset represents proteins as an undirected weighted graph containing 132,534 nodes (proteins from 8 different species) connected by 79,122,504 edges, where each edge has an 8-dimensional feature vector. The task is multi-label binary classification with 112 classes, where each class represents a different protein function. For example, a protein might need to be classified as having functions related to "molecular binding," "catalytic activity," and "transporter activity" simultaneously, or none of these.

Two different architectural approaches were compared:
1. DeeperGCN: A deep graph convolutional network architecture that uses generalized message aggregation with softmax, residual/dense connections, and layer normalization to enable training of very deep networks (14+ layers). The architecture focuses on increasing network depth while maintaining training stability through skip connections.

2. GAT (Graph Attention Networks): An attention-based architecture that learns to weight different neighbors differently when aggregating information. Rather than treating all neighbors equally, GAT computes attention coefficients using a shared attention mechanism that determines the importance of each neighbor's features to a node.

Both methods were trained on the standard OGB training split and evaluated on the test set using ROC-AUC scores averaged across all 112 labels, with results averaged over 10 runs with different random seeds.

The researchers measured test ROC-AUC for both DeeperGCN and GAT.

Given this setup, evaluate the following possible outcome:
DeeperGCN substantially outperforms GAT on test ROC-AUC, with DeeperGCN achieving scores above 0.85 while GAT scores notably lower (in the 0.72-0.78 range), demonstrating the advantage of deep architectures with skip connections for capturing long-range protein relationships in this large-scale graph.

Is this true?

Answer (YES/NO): NO